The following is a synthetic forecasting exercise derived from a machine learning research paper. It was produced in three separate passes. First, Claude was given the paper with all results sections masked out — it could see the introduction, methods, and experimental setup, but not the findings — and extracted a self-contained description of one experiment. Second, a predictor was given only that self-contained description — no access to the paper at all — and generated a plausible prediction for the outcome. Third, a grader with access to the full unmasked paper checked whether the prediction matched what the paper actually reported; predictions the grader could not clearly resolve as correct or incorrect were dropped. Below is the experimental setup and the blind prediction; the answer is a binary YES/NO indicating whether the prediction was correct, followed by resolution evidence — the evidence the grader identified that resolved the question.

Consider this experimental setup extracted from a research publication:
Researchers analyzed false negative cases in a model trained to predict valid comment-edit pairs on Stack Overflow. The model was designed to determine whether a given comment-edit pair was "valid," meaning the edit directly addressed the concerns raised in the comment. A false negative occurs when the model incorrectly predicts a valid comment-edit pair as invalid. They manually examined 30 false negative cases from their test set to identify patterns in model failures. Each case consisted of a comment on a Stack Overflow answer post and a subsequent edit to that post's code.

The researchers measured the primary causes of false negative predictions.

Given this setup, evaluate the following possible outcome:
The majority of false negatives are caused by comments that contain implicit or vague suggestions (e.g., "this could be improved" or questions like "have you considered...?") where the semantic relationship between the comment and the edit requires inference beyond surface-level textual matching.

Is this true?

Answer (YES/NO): NO